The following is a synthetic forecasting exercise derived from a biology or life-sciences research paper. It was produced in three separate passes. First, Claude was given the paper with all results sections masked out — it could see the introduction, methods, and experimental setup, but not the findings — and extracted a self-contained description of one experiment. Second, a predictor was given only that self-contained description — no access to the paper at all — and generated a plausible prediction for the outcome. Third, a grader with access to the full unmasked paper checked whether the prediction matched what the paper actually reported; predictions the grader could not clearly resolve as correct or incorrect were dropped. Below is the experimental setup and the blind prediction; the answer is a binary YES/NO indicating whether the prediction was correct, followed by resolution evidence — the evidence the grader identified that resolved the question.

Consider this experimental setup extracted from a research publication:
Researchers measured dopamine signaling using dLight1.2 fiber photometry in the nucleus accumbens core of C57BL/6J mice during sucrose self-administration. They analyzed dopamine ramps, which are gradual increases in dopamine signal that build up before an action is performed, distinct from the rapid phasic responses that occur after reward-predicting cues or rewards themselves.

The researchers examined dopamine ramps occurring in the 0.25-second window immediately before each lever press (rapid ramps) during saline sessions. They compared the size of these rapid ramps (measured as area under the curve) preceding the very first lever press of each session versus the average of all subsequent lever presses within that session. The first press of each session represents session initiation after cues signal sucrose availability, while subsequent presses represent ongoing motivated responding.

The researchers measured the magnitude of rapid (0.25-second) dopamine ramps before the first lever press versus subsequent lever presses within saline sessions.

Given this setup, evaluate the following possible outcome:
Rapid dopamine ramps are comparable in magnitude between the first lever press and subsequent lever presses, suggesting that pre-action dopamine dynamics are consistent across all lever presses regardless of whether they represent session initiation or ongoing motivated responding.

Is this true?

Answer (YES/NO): NO